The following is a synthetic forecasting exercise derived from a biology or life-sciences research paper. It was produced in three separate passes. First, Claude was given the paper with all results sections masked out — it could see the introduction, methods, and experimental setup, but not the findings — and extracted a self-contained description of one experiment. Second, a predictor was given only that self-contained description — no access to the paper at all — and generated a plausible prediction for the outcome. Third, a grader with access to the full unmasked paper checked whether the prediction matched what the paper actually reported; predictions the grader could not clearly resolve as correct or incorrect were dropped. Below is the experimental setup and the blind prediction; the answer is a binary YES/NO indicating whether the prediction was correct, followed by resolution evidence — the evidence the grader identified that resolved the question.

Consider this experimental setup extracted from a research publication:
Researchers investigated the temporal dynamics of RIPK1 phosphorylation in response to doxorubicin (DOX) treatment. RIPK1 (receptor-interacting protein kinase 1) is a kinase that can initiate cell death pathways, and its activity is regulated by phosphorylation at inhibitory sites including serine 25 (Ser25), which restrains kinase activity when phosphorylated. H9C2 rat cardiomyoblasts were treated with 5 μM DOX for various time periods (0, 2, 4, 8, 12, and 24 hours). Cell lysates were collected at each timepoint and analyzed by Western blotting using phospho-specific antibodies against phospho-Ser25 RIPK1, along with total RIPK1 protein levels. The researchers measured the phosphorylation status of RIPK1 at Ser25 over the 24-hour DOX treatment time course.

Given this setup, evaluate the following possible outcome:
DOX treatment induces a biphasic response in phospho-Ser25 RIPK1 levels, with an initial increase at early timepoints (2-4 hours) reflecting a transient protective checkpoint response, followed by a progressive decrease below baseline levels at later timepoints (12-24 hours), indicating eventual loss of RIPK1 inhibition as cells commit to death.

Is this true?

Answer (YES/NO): YES